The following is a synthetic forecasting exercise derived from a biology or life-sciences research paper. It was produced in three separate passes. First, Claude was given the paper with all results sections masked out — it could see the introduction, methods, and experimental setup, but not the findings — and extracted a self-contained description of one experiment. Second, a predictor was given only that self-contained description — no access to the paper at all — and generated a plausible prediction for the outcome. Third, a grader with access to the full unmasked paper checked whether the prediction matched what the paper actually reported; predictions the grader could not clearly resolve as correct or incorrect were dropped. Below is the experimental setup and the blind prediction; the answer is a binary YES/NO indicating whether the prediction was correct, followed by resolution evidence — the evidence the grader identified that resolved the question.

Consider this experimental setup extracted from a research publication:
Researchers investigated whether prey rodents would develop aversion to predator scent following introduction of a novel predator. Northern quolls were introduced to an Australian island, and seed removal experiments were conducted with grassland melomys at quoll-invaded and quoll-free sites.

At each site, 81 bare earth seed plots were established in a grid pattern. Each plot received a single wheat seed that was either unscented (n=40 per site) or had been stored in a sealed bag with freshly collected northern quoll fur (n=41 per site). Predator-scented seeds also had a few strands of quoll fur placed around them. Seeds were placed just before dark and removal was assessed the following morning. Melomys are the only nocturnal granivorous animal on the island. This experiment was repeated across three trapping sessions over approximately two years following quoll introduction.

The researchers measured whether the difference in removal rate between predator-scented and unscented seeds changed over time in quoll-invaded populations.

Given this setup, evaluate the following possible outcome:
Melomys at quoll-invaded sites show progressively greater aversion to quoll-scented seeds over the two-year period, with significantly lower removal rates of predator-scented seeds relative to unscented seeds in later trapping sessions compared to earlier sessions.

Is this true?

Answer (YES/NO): YES